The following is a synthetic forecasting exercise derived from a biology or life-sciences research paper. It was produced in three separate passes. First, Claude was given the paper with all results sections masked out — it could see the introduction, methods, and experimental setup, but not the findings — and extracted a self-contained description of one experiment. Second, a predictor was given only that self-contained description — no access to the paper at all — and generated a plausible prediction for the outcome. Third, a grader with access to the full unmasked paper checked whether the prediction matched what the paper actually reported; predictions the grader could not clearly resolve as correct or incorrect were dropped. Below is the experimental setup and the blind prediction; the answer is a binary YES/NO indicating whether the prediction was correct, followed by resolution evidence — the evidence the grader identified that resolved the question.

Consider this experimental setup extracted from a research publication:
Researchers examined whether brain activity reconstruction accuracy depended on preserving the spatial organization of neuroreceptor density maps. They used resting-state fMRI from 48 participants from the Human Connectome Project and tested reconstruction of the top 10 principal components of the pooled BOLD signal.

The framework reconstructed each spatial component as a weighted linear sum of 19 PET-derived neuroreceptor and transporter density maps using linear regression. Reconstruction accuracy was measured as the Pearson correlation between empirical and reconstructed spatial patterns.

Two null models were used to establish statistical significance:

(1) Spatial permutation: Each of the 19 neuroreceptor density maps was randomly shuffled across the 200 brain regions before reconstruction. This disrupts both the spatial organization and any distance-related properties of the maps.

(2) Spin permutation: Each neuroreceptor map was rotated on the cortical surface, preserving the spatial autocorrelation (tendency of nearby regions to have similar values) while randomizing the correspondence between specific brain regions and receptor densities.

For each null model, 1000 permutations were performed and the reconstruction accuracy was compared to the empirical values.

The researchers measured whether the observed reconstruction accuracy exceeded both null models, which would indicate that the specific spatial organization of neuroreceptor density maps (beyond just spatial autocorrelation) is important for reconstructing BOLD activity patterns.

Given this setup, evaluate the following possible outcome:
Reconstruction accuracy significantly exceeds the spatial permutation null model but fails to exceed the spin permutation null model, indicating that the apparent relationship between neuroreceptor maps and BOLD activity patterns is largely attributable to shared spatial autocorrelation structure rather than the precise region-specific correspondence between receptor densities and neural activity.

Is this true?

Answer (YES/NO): NO